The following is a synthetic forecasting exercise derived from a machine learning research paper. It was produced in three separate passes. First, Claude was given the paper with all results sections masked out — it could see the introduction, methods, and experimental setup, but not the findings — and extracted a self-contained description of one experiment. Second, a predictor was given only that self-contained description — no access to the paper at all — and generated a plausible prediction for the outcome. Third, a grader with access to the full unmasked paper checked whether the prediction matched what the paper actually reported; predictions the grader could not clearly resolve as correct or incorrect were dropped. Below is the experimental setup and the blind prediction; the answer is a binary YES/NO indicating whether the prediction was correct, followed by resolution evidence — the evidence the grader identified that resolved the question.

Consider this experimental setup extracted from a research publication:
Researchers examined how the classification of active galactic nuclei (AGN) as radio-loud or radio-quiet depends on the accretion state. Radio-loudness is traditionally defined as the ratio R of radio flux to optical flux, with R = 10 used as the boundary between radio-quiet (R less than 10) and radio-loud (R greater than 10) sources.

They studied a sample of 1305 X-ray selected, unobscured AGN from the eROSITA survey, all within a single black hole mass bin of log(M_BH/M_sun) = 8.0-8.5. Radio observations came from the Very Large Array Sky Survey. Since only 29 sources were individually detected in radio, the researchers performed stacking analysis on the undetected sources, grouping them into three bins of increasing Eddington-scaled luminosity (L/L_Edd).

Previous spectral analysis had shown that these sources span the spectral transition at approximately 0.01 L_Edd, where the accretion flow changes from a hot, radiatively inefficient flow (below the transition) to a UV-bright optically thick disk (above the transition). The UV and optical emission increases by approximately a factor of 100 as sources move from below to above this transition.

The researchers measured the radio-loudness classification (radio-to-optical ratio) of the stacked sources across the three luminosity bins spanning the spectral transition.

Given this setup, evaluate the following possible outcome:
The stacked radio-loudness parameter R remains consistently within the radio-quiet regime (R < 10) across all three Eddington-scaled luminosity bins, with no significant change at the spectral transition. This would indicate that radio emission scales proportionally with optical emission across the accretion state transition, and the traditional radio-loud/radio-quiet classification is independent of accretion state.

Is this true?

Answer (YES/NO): NO